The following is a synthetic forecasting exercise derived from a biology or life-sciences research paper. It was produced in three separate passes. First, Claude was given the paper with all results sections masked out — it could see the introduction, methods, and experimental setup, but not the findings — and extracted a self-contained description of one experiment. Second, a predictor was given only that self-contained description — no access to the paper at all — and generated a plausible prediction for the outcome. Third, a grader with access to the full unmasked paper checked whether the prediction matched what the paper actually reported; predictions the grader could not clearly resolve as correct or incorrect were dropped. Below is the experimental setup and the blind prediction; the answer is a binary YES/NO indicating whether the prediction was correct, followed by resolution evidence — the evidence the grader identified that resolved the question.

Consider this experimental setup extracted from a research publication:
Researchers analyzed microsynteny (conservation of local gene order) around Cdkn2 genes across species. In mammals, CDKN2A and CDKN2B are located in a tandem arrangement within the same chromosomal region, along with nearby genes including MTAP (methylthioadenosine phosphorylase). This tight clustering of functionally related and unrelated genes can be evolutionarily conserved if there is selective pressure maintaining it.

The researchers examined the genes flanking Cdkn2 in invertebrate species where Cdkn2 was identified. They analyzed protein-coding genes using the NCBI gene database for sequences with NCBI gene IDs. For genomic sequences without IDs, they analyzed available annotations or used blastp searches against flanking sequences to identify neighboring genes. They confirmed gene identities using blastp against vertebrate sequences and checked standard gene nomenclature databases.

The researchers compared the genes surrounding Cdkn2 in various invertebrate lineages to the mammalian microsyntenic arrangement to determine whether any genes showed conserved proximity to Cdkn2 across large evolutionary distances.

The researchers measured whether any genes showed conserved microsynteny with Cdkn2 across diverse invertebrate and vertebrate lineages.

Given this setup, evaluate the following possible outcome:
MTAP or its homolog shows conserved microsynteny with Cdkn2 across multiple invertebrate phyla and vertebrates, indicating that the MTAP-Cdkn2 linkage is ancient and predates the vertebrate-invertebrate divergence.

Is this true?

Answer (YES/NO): NO